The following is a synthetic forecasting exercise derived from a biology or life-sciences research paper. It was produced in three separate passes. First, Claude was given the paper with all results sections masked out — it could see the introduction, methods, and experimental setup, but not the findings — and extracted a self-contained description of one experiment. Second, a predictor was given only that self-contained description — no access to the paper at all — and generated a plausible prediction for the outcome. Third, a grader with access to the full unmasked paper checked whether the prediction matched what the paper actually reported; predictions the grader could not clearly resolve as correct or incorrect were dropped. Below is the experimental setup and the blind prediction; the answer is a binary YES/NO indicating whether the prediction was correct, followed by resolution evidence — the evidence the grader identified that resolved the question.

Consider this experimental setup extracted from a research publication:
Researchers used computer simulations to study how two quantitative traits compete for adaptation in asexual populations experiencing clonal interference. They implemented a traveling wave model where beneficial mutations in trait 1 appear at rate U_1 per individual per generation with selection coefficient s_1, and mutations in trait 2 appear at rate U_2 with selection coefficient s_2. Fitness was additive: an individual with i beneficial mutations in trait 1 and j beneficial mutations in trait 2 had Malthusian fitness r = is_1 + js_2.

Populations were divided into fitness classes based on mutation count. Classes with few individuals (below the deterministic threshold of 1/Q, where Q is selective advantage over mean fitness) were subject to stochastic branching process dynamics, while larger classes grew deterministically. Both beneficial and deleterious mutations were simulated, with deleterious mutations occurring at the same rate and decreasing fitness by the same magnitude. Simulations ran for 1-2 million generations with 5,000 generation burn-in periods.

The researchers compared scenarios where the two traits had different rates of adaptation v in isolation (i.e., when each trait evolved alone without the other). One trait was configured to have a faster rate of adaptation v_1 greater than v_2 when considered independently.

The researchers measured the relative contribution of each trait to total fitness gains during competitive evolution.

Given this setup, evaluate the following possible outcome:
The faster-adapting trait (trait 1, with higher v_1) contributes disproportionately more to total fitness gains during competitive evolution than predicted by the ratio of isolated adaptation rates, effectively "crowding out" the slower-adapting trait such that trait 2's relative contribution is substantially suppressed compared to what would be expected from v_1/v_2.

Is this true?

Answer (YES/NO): YES